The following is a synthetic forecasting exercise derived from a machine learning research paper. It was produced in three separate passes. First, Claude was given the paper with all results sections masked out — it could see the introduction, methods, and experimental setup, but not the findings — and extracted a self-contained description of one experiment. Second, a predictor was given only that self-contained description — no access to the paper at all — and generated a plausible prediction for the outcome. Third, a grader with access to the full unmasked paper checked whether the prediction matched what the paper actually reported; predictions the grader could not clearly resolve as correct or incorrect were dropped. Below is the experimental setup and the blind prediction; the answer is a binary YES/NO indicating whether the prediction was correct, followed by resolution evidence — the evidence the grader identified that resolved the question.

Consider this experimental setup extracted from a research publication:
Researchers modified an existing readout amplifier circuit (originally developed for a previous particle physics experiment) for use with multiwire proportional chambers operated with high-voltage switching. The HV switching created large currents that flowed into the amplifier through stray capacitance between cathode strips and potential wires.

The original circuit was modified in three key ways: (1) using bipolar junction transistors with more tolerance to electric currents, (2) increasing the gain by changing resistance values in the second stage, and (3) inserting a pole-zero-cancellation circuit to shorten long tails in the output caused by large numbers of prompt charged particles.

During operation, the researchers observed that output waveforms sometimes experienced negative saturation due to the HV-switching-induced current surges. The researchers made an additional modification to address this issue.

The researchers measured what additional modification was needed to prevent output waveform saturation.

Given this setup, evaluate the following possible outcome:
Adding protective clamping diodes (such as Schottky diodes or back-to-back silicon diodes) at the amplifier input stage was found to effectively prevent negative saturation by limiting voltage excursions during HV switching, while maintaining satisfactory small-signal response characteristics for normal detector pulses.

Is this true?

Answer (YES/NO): NO